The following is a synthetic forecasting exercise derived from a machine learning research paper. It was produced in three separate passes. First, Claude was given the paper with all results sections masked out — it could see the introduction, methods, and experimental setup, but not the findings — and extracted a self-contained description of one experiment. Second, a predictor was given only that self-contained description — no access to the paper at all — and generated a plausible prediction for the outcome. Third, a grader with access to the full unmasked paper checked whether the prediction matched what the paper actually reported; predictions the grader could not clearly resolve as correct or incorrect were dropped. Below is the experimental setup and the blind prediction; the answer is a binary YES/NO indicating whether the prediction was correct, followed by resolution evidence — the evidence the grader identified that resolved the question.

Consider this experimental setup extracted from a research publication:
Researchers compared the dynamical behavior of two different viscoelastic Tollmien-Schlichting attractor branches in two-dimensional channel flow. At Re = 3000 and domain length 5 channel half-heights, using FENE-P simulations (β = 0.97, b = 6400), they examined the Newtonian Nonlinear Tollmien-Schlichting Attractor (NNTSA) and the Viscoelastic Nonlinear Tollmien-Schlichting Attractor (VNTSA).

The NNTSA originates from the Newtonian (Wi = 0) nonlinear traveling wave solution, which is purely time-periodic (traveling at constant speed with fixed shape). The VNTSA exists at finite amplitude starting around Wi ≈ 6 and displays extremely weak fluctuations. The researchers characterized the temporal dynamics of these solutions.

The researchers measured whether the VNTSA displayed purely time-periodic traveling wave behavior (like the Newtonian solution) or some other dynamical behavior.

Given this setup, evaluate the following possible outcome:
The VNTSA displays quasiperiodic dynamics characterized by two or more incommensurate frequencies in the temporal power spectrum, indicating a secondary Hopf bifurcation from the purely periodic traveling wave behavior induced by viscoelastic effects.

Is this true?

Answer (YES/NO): NO